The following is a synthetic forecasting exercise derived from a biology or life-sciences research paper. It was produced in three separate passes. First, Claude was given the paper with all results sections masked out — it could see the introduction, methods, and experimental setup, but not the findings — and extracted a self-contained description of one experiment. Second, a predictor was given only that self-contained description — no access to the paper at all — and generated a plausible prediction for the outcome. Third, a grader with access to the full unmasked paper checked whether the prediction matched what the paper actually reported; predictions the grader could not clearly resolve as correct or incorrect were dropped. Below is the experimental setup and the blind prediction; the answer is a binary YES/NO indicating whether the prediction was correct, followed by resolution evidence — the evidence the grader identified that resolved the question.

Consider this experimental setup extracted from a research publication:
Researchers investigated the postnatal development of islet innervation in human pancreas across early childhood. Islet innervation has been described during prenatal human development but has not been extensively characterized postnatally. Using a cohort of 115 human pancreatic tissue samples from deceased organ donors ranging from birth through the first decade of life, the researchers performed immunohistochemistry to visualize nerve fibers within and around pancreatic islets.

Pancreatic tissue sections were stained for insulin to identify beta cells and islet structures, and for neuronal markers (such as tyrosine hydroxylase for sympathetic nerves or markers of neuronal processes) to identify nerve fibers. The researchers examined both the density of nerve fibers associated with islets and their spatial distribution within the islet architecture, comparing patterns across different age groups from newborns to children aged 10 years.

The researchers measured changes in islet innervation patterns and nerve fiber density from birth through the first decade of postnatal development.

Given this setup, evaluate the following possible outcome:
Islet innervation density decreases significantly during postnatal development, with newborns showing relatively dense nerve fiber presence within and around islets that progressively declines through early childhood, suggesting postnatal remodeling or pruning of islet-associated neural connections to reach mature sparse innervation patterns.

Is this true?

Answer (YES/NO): NO